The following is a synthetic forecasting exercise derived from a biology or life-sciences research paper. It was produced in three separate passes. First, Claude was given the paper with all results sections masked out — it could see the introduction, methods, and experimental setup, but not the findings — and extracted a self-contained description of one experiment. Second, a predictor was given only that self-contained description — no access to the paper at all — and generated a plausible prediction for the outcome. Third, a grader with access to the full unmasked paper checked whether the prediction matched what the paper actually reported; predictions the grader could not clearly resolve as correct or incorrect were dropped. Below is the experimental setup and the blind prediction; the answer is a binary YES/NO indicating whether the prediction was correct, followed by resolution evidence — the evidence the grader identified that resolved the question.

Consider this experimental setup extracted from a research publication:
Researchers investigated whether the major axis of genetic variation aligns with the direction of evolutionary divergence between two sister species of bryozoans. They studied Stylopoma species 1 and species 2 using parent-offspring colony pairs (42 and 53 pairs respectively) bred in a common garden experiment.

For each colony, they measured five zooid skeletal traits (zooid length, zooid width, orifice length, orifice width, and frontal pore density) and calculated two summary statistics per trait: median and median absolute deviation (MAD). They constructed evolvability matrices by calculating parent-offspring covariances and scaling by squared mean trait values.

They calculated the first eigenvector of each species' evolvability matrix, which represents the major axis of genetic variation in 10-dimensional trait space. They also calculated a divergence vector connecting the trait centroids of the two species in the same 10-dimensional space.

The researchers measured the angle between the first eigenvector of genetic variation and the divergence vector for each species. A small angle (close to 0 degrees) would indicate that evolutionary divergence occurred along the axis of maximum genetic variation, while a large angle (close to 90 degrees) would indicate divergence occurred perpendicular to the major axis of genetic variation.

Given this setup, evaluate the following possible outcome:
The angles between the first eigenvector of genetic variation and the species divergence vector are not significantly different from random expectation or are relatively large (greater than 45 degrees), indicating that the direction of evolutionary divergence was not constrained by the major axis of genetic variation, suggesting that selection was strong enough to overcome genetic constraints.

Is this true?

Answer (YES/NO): NO